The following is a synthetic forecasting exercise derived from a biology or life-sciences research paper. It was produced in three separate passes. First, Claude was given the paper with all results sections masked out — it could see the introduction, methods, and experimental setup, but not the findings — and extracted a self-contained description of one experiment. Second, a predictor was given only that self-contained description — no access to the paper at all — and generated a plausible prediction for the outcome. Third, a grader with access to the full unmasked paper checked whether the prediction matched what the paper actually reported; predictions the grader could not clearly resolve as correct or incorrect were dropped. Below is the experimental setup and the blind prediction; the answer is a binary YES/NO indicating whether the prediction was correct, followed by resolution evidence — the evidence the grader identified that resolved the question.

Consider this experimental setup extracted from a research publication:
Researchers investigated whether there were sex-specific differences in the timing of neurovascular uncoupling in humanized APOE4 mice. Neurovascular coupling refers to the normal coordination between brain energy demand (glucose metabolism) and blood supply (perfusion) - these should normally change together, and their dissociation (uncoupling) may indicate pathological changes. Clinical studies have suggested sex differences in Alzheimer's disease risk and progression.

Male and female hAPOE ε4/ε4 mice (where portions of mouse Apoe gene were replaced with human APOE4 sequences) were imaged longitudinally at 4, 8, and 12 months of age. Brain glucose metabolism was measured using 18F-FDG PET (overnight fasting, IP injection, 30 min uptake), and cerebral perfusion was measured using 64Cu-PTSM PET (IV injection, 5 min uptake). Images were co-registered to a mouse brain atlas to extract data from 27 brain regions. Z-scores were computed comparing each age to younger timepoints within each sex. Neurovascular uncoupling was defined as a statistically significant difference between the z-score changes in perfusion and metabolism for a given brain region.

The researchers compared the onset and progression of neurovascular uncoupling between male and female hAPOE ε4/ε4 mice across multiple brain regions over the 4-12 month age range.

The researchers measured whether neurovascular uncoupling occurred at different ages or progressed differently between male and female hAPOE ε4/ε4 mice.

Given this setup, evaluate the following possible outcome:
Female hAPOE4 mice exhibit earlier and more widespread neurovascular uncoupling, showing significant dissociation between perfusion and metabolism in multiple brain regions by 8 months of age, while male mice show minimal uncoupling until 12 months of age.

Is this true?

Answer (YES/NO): NO